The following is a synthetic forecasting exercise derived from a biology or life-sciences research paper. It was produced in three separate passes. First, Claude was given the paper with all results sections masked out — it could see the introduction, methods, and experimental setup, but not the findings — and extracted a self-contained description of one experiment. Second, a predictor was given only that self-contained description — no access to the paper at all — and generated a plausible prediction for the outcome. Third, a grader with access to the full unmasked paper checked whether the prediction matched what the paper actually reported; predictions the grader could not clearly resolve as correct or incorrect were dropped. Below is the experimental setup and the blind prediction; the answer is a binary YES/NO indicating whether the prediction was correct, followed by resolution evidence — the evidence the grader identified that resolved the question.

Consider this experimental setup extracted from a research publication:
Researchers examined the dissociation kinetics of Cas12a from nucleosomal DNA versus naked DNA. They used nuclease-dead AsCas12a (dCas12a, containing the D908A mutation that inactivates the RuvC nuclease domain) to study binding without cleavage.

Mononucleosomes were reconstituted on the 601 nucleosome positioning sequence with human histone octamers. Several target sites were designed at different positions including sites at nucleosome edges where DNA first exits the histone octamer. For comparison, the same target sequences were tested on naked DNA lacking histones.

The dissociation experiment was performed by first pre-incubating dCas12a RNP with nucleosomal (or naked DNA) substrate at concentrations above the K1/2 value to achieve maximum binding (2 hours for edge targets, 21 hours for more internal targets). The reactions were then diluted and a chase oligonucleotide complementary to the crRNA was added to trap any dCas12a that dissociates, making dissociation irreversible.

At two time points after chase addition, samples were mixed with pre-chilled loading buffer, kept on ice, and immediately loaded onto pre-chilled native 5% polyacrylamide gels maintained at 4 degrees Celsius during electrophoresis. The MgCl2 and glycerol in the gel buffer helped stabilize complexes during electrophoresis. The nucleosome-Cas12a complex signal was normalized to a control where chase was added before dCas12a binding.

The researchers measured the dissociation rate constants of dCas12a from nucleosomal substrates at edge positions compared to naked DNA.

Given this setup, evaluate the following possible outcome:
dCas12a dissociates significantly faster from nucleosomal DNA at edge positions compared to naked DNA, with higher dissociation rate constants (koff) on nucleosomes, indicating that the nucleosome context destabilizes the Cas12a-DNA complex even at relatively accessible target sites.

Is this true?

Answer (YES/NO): NO